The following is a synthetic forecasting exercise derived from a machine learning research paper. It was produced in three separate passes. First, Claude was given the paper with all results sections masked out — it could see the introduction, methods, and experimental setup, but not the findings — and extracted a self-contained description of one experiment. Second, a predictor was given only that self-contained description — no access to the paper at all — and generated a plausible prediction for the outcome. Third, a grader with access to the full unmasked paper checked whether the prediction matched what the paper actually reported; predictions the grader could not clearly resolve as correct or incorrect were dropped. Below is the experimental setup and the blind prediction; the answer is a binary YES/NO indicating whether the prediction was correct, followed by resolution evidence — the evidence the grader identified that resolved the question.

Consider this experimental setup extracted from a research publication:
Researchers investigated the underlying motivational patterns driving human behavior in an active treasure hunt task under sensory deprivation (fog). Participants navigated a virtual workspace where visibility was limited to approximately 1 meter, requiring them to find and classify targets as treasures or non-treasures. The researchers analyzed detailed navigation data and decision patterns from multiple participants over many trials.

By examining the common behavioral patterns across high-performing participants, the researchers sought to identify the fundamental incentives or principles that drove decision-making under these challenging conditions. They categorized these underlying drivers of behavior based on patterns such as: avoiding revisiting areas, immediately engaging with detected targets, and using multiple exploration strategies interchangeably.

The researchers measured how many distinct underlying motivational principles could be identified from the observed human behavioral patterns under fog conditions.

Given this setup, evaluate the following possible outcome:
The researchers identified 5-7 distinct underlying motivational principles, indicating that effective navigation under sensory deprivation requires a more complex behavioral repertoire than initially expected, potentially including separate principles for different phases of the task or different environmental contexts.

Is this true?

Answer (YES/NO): NO